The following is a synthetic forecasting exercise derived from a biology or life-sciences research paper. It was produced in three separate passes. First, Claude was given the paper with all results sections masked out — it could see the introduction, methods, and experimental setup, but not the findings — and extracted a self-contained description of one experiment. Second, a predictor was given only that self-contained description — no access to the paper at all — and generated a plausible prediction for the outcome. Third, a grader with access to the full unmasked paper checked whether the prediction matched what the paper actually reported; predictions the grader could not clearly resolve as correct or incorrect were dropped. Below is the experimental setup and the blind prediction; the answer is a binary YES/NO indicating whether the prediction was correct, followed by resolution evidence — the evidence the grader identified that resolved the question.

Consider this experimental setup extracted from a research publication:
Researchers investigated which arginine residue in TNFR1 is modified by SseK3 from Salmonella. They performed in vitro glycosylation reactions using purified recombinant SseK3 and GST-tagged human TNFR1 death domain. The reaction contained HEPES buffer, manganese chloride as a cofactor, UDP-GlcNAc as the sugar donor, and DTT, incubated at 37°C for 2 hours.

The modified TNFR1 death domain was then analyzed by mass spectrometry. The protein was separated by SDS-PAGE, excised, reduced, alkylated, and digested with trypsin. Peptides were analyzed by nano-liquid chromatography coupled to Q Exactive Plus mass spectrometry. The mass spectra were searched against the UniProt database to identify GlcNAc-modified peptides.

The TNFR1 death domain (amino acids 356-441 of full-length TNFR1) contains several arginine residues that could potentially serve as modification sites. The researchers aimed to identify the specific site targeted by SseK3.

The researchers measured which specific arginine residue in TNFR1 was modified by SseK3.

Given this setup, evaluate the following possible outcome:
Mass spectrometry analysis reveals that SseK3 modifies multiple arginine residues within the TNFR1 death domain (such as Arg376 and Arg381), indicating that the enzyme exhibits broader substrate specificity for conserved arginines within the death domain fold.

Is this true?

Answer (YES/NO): NO